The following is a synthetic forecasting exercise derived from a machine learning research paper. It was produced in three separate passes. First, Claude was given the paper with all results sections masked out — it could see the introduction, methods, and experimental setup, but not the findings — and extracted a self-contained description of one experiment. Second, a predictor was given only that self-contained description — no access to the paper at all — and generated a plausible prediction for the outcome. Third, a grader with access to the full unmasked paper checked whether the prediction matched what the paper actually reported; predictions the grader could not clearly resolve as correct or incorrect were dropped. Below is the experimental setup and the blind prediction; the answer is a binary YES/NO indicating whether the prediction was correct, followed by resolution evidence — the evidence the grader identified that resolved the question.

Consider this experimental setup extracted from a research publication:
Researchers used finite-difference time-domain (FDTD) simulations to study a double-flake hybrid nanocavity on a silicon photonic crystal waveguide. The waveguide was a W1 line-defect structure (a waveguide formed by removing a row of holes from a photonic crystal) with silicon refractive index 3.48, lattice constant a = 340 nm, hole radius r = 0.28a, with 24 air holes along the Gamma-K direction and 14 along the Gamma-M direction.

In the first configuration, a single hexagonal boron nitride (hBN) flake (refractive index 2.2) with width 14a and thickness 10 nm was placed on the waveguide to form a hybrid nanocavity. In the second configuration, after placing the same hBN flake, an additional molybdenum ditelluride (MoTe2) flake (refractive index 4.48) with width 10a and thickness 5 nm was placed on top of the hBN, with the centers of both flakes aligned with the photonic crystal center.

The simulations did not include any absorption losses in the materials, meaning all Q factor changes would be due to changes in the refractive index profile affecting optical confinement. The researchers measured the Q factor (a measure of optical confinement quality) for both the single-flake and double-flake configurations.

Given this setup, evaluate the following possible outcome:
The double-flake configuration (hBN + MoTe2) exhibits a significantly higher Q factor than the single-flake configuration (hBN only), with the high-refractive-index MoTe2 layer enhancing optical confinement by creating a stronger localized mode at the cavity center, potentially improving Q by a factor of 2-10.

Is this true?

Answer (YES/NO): NO